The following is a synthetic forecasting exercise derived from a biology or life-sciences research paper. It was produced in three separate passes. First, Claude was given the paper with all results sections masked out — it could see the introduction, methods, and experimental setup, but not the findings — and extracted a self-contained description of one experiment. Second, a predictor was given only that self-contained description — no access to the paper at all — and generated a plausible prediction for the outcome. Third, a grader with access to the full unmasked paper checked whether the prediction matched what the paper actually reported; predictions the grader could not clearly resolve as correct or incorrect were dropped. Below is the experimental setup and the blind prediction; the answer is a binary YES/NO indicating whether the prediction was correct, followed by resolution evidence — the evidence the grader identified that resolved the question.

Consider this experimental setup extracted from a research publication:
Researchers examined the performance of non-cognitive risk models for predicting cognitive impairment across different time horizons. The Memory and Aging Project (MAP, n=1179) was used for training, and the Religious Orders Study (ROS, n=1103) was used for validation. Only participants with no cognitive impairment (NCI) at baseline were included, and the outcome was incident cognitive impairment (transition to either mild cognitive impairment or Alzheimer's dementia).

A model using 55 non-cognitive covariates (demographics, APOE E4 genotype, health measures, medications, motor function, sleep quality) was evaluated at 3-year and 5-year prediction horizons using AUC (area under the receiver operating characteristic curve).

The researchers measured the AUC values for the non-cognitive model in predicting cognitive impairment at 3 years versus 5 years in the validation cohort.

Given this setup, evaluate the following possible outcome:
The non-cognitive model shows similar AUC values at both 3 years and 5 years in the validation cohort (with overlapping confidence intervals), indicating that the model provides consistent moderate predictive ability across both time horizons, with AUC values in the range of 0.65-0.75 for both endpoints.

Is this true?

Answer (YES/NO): YES